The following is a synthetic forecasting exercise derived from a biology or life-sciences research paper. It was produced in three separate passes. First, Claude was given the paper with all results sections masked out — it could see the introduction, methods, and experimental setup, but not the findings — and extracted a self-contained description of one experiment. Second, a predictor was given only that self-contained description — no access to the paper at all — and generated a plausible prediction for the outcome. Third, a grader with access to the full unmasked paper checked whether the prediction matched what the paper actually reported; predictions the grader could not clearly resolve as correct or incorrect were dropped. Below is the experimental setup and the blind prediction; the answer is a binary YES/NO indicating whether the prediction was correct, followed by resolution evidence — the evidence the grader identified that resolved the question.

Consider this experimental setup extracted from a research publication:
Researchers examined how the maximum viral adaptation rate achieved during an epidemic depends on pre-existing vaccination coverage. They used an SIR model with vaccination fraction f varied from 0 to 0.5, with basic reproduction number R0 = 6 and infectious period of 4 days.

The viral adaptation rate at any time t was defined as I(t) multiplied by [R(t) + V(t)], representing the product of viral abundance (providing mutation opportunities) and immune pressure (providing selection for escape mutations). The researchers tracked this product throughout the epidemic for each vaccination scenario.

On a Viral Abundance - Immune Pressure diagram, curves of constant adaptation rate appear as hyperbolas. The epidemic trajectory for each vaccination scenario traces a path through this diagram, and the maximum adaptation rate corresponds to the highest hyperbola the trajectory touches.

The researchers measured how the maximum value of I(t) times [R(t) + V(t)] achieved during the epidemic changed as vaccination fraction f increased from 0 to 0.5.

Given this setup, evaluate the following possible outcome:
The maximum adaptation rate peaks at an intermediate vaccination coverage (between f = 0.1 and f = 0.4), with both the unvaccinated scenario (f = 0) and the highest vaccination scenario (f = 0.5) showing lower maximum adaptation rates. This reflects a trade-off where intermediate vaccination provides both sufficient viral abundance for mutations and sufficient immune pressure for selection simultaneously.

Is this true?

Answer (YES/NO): NO